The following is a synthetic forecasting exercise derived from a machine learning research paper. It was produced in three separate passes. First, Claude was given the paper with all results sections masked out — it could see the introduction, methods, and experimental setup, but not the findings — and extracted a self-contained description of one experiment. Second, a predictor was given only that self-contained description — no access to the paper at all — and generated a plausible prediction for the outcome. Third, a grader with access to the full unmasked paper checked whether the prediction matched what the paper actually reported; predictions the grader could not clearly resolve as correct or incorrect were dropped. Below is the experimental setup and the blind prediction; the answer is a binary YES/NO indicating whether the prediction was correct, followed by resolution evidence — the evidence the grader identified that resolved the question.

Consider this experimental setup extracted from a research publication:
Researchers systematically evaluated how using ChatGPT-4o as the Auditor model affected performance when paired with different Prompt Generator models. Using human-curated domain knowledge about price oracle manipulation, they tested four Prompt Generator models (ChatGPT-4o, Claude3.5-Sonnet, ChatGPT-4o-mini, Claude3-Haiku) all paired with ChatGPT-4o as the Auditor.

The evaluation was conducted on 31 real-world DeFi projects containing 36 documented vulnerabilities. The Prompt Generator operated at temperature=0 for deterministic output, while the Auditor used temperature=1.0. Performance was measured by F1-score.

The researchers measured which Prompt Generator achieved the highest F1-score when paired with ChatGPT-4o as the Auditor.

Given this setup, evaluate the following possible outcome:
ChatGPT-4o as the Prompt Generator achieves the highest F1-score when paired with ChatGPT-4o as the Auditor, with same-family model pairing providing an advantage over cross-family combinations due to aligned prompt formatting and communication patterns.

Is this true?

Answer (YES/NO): NO